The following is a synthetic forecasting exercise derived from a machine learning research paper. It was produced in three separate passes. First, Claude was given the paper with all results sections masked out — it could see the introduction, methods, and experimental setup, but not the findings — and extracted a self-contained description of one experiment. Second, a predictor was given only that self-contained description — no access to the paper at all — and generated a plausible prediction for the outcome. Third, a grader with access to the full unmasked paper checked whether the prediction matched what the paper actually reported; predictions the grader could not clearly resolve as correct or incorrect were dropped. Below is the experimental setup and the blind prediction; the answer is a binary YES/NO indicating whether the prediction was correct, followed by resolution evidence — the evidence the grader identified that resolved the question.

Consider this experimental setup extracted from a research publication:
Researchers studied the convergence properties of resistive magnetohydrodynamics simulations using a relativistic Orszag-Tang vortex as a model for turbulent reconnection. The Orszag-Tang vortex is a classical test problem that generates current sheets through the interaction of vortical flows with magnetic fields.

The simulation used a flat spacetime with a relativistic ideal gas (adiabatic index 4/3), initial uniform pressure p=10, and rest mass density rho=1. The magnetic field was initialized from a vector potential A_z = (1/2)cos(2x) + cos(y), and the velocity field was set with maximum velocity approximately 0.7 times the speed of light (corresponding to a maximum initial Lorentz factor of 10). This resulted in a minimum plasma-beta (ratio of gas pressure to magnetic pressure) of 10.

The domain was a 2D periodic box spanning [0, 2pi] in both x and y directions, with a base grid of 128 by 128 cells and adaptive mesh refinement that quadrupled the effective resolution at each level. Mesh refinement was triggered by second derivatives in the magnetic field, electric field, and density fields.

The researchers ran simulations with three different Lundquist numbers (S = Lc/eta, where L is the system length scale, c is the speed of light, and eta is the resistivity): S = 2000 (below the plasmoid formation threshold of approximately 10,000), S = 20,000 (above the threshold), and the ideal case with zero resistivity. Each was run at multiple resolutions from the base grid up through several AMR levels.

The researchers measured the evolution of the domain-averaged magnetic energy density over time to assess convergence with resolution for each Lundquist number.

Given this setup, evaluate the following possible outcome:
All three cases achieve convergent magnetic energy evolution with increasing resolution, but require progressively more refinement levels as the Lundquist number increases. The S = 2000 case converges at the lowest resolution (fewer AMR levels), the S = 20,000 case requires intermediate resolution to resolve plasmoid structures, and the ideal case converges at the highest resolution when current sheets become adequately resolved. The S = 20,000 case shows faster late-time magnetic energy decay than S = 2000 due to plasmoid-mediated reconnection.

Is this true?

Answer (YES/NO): NO